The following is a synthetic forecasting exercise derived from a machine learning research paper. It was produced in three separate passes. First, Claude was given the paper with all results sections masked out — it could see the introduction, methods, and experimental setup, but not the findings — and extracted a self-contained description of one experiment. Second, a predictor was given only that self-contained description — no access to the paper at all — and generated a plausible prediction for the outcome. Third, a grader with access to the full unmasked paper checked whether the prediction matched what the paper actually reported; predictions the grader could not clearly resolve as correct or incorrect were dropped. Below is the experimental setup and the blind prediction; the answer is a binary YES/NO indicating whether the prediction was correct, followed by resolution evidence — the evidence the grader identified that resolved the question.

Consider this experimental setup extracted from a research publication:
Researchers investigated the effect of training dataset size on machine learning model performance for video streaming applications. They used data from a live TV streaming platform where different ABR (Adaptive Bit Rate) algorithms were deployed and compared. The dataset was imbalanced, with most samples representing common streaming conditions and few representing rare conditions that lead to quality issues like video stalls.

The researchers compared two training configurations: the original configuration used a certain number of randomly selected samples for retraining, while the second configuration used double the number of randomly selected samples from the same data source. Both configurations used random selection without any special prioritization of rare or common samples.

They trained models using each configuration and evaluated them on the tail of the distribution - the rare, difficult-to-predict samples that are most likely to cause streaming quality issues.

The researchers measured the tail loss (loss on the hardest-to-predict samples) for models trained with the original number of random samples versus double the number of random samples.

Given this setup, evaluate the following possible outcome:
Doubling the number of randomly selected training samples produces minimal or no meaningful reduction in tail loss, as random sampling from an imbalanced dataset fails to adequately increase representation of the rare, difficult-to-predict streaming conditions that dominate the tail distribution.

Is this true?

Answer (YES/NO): YES